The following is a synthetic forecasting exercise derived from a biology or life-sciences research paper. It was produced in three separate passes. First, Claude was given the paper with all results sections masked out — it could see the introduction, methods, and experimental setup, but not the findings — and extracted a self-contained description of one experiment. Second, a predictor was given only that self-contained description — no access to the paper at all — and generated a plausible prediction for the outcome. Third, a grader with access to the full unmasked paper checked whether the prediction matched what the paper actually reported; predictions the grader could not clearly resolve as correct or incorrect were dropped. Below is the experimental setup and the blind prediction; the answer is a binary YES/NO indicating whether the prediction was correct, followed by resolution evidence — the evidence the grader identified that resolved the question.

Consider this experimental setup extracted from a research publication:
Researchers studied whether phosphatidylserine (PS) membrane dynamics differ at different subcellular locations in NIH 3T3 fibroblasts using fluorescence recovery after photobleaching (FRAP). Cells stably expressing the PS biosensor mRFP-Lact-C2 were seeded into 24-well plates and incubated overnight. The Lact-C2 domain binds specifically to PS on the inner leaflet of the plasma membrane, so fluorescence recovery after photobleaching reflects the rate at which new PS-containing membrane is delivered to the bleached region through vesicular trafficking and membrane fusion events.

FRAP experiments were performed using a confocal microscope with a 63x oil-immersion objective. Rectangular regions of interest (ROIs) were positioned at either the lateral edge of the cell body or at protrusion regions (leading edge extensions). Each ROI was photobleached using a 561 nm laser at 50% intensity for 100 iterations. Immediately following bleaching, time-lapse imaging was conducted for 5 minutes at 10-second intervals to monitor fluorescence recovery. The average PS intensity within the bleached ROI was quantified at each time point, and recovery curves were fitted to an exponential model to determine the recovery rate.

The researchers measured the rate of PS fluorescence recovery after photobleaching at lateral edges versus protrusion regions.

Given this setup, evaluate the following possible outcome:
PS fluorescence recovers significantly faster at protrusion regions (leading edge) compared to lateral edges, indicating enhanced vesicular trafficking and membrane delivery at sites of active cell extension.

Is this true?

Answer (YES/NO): NO